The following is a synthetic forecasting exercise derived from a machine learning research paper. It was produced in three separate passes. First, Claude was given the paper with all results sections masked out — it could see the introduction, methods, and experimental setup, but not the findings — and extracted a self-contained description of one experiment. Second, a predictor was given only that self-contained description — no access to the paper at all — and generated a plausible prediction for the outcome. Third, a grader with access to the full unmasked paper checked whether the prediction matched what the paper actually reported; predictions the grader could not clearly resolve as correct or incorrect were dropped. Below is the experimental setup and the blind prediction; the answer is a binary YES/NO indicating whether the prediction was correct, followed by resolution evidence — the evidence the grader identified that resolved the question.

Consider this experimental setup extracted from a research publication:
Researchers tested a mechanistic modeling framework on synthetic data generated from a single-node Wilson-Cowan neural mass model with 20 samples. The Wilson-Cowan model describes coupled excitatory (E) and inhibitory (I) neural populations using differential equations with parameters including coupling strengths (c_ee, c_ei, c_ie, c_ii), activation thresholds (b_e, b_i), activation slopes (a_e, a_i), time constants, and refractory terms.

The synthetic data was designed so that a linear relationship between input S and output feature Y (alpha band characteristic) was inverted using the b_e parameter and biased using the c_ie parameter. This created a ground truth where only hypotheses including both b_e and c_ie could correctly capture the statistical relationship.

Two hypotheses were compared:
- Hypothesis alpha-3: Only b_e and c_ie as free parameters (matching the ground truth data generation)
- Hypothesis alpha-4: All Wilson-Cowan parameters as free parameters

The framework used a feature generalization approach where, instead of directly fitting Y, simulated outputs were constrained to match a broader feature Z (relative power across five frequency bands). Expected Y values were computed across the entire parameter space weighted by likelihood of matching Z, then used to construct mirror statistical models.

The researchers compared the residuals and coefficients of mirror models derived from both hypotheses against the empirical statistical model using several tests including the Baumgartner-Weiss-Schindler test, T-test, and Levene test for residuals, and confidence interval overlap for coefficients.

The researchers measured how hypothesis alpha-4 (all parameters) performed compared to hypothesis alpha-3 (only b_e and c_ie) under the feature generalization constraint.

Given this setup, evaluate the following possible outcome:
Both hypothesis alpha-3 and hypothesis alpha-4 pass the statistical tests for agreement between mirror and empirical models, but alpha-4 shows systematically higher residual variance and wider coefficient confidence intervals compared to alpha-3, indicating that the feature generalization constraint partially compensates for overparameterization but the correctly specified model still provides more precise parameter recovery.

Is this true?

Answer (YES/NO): NO